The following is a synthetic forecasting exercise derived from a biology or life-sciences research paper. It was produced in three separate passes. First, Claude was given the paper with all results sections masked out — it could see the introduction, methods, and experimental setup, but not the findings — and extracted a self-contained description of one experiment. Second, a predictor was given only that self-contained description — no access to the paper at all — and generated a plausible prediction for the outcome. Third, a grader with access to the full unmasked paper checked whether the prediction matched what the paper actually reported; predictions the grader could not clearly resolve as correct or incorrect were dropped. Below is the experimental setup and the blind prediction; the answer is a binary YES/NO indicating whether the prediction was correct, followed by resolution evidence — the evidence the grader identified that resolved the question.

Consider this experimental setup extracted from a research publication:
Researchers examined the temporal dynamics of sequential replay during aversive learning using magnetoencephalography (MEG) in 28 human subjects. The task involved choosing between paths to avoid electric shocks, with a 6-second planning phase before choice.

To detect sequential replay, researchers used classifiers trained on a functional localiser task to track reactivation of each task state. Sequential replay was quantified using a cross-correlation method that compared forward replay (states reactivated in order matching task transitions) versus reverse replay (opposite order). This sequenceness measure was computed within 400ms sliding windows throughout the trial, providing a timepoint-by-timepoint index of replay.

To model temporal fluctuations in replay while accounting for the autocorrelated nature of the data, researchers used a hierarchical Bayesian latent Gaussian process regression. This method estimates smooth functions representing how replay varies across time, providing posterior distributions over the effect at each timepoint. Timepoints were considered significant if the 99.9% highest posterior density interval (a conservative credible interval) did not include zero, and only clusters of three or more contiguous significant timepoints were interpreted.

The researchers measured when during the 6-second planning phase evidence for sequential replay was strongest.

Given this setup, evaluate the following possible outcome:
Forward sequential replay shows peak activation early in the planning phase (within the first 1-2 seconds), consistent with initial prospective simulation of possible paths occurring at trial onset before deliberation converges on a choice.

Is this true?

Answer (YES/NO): YES